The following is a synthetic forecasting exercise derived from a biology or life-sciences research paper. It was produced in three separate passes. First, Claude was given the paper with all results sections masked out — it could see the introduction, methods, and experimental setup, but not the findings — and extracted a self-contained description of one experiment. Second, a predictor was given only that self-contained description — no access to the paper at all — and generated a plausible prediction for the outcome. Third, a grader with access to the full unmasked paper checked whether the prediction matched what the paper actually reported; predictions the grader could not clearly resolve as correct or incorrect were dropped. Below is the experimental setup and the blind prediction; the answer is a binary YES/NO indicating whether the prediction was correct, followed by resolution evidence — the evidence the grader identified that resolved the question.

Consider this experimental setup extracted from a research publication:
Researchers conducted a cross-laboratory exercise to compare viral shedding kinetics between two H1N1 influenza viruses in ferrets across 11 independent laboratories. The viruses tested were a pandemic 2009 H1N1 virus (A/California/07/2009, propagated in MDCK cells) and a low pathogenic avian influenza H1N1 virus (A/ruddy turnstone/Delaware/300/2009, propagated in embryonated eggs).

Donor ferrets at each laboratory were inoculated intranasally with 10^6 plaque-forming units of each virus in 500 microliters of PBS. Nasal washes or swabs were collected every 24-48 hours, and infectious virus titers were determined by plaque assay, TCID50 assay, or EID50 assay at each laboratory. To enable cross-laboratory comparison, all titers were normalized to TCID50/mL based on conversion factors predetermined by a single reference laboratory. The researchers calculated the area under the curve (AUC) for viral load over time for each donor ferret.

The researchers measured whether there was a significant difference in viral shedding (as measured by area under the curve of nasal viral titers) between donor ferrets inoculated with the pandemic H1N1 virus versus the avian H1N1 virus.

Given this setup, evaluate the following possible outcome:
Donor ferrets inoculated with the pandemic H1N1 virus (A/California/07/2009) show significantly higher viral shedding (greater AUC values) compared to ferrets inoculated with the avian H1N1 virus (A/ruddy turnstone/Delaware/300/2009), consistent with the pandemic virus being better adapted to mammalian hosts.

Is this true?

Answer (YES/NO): YES